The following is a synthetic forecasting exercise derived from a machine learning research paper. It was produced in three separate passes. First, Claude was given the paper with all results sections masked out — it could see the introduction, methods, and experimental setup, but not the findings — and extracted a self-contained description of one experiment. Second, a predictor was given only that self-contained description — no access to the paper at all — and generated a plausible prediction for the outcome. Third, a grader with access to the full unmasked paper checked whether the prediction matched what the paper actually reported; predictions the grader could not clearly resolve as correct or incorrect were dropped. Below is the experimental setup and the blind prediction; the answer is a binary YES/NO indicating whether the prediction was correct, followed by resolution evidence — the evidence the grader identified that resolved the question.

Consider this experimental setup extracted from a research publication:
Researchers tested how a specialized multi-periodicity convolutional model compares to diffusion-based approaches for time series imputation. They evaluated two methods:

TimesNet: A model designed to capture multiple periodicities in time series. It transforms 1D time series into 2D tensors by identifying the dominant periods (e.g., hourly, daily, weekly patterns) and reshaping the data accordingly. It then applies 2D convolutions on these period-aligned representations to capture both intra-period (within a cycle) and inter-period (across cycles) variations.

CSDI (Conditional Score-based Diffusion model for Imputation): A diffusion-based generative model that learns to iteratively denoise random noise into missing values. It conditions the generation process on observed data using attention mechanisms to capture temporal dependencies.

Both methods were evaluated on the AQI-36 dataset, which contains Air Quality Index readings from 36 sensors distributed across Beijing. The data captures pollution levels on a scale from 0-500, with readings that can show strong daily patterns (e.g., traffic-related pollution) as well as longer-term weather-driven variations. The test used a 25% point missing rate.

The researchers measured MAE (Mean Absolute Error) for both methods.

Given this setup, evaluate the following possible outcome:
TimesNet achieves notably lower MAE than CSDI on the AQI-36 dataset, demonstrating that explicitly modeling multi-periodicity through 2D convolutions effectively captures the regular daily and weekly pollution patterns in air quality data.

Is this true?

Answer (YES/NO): NO